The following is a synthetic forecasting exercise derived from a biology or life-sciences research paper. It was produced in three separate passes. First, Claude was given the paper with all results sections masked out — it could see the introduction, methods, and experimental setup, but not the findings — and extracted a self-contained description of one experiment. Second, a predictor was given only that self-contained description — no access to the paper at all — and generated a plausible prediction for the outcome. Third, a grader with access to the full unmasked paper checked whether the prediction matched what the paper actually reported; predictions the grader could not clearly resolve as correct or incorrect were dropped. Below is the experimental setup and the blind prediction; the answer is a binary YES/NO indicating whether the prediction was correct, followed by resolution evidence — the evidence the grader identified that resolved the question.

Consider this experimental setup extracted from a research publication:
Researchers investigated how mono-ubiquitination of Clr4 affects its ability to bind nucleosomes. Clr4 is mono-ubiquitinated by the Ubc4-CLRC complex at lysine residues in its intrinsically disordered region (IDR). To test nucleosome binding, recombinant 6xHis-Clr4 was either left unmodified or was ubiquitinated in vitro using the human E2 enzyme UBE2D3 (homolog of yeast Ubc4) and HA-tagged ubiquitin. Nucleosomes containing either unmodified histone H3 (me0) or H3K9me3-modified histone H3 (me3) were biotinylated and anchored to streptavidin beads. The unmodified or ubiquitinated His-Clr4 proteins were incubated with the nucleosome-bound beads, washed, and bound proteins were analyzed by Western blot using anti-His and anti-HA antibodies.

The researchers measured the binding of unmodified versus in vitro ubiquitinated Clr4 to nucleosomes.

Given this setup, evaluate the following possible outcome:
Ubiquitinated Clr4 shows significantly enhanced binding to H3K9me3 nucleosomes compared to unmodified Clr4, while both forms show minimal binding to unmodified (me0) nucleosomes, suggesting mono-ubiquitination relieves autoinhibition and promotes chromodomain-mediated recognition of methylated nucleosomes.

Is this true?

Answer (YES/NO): NO